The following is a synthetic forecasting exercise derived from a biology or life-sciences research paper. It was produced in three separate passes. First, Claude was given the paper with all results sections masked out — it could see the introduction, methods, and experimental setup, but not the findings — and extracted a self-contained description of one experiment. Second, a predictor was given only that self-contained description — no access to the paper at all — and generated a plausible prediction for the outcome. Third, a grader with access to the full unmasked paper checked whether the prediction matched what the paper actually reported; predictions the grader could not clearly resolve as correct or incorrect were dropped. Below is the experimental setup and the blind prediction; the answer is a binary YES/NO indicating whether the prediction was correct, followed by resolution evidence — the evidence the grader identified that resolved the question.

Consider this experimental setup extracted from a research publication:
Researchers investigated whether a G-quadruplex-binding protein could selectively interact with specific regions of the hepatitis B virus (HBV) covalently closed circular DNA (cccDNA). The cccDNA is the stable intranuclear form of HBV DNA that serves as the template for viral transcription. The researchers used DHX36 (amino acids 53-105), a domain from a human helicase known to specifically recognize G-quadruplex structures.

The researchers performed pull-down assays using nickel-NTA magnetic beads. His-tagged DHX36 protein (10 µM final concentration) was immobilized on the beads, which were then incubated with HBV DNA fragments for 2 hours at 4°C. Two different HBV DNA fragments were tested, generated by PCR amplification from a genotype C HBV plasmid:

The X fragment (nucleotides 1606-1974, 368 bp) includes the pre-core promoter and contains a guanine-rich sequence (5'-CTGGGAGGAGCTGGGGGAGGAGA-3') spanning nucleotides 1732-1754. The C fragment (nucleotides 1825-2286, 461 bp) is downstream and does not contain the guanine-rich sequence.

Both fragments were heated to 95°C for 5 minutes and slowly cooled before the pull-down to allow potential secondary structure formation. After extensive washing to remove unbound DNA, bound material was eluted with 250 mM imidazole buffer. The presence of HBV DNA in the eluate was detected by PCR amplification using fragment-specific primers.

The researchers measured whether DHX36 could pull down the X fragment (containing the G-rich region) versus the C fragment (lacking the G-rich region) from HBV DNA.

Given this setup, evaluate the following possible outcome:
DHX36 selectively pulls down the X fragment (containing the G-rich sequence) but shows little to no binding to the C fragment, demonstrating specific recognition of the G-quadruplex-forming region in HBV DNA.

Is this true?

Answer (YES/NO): YES